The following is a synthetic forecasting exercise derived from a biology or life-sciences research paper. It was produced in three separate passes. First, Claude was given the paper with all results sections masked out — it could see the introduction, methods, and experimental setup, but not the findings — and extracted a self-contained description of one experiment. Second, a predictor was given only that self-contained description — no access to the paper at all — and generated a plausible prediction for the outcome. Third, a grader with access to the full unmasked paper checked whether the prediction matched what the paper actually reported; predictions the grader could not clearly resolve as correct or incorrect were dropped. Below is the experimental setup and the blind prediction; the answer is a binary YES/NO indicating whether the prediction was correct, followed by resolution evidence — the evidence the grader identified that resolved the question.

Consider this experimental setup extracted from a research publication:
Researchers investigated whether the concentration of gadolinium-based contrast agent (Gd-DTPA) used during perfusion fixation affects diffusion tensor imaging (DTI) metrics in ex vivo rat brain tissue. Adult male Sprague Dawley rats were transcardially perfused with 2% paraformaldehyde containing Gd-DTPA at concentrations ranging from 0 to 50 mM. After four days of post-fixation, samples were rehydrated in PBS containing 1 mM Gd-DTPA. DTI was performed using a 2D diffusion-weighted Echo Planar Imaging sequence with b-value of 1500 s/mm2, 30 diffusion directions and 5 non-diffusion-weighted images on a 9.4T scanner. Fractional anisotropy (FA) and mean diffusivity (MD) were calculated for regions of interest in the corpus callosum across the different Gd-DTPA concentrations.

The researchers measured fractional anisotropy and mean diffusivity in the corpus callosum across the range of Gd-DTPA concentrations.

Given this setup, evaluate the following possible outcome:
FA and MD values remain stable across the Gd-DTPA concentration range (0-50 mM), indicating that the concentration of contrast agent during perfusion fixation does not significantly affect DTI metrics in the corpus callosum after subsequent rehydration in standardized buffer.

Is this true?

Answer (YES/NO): YES